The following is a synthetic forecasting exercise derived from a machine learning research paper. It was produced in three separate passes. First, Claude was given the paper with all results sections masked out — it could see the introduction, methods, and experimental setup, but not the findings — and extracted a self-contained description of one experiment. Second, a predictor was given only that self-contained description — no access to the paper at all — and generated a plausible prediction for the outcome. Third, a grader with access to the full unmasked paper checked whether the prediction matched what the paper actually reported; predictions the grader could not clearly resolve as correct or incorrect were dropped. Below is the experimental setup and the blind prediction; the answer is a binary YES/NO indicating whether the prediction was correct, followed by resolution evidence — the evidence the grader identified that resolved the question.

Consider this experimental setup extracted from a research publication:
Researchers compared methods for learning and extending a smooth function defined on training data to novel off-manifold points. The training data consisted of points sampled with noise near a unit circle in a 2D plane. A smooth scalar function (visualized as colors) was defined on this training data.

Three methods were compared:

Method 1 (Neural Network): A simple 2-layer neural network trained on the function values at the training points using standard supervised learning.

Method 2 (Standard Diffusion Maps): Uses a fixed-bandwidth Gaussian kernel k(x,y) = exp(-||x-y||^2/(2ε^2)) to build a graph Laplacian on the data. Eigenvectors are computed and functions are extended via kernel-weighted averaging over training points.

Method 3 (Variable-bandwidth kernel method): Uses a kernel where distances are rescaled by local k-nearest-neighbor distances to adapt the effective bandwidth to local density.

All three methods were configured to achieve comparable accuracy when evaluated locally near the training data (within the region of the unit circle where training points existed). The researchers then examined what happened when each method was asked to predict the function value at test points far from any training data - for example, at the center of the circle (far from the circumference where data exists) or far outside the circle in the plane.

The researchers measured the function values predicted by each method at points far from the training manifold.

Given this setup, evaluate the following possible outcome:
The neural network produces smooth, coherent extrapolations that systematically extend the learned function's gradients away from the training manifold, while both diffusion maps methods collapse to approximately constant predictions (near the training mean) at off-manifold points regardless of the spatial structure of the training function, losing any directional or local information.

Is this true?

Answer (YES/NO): NO